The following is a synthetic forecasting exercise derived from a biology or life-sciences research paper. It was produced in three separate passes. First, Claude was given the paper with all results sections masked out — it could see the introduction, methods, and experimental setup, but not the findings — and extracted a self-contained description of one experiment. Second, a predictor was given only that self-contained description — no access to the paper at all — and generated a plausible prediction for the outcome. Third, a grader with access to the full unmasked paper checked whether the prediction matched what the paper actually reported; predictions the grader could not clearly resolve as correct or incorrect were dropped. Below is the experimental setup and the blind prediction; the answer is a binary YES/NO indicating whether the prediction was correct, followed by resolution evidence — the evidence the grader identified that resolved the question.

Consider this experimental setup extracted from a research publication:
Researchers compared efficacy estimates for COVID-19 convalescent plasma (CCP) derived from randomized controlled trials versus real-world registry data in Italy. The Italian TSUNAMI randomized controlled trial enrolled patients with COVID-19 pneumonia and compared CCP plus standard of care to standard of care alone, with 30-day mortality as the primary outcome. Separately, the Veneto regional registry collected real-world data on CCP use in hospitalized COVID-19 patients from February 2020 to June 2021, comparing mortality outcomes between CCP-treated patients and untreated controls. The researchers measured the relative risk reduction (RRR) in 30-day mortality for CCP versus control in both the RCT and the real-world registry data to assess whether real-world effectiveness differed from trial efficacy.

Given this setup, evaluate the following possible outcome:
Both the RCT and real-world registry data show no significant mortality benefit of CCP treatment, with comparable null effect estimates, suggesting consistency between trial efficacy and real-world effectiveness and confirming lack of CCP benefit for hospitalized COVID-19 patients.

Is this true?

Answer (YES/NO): NO